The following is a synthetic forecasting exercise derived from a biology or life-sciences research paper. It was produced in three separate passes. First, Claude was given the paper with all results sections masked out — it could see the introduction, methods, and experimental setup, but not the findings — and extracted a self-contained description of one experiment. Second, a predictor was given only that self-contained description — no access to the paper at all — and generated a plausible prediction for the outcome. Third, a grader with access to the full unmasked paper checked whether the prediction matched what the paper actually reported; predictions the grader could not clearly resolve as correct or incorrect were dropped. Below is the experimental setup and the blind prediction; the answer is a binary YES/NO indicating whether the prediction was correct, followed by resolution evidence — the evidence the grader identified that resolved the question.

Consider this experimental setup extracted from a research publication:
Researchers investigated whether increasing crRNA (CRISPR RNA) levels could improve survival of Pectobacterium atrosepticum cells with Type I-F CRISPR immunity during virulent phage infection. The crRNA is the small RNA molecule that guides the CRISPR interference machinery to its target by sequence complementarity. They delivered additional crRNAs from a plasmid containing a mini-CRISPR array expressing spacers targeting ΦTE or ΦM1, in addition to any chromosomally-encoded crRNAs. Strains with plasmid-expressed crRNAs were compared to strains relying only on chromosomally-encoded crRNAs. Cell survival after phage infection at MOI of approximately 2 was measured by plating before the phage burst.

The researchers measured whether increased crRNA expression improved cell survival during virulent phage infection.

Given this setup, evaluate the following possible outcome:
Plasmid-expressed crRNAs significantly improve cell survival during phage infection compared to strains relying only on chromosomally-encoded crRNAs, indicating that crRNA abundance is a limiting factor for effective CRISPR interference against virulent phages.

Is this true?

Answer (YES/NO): NO